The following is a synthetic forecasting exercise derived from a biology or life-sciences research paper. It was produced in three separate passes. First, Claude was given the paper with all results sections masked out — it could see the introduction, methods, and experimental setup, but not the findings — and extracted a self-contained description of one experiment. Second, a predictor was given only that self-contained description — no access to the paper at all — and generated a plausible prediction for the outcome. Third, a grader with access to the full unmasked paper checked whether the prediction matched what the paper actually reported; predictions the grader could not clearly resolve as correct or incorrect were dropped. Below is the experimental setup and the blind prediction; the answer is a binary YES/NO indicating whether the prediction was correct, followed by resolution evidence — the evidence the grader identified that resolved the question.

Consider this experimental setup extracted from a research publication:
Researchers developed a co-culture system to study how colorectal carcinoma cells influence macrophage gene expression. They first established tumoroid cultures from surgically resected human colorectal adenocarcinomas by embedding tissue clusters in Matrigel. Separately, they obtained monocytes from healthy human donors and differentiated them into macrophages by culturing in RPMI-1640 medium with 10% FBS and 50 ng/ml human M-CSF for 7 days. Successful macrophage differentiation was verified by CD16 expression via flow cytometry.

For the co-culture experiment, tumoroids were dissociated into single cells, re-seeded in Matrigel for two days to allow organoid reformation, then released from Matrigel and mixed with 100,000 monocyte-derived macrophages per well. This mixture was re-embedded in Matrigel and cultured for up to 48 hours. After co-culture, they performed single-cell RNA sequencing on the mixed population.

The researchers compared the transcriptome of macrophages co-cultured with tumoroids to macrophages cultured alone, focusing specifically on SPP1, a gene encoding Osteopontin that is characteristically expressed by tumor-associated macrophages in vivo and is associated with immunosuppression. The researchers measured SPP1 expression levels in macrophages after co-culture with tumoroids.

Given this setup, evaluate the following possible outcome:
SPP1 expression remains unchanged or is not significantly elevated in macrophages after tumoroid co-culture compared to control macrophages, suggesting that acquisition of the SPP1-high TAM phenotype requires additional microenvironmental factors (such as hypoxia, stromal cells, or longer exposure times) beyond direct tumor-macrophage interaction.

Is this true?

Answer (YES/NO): NO